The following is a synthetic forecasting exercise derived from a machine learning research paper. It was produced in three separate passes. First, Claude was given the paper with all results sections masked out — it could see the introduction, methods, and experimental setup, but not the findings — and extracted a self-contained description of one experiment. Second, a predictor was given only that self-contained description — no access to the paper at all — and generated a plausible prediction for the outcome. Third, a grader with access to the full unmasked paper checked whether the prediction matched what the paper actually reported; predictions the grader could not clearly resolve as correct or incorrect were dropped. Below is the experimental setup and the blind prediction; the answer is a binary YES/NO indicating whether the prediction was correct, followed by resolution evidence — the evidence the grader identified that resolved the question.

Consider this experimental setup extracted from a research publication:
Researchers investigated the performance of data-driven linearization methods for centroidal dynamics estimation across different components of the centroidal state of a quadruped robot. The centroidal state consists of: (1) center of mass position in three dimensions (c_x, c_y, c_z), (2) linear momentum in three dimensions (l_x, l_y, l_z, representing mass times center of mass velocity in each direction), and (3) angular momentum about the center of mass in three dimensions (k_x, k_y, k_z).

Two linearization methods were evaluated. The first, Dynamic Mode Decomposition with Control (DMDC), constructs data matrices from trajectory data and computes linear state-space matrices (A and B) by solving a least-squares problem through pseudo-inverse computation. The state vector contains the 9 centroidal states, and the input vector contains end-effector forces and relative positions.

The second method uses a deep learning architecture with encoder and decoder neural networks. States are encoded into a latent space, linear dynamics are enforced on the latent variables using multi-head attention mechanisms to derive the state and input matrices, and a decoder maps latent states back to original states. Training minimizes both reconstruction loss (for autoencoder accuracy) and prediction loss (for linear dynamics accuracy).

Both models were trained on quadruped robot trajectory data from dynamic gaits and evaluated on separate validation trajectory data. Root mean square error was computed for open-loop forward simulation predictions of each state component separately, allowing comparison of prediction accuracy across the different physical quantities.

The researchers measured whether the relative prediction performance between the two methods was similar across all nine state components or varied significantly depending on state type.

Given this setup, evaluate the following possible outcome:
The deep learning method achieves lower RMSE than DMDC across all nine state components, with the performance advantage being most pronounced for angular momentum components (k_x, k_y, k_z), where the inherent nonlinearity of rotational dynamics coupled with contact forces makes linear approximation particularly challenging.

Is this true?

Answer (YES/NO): NO